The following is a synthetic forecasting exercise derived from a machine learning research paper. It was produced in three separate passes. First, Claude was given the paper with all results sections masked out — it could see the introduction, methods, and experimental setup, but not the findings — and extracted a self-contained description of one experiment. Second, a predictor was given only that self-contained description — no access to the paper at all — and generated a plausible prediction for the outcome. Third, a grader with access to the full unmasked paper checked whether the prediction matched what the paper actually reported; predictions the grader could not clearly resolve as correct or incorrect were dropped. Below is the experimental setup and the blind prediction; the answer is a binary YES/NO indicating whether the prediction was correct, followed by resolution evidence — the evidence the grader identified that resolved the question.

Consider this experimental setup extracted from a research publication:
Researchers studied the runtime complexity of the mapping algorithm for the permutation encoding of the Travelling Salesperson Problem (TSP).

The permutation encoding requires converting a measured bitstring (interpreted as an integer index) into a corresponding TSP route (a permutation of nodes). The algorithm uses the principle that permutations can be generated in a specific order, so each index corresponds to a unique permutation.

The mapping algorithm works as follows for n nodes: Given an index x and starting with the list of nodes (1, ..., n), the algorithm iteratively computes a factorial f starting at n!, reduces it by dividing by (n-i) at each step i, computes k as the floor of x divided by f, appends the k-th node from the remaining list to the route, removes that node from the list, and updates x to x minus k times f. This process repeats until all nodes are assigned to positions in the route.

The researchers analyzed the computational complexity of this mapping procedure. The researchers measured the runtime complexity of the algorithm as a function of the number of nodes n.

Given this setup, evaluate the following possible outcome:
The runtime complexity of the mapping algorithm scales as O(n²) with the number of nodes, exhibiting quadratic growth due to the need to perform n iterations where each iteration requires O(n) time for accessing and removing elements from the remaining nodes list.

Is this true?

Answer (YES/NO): NO